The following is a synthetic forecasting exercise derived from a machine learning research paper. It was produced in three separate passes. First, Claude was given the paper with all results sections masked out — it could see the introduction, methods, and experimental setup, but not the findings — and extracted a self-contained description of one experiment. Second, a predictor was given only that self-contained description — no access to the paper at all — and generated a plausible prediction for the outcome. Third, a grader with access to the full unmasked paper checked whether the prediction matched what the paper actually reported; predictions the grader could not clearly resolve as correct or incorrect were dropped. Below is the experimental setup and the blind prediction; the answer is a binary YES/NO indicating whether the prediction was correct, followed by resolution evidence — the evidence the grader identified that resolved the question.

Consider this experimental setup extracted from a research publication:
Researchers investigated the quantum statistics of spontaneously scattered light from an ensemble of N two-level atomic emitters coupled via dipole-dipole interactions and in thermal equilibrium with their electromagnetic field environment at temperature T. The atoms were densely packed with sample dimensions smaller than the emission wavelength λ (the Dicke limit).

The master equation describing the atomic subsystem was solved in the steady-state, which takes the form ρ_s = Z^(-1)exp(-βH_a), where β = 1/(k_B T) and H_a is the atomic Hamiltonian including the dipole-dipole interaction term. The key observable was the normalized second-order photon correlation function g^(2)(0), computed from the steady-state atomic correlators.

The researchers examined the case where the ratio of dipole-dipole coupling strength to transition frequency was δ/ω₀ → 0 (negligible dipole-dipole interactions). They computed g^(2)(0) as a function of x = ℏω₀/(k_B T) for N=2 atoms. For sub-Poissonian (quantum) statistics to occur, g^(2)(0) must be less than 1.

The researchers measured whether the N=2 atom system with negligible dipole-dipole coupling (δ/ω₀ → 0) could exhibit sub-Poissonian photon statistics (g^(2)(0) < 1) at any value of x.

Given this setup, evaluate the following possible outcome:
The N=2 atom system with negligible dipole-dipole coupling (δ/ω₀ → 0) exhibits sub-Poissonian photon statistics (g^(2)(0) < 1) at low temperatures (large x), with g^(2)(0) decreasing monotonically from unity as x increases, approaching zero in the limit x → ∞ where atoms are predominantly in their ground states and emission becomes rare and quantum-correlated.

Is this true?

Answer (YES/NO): NO